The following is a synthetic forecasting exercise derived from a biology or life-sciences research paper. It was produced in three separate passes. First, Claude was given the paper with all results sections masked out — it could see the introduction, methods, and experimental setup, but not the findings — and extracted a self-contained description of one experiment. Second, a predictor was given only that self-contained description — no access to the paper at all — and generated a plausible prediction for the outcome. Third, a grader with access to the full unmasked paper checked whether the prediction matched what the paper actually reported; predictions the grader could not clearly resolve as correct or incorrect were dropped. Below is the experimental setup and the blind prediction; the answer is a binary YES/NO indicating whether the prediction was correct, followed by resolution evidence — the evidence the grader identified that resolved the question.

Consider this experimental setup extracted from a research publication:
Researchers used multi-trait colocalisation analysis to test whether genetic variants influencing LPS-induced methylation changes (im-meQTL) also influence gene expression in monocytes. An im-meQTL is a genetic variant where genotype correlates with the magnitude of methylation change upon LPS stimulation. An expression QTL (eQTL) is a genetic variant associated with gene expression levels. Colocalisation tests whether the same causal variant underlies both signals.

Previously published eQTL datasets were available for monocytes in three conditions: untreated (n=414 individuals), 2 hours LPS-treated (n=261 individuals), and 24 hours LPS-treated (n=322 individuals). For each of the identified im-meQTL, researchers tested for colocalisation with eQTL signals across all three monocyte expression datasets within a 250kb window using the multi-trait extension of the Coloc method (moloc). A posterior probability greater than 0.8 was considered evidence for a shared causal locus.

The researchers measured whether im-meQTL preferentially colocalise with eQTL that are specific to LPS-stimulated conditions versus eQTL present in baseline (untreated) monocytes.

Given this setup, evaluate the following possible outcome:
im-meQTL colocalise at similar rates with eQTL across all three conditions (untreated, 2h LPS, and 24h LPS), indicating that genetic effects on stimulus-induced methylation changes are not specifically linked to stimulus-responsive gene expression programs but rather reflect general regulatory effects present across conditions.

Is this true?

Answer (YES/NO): NO